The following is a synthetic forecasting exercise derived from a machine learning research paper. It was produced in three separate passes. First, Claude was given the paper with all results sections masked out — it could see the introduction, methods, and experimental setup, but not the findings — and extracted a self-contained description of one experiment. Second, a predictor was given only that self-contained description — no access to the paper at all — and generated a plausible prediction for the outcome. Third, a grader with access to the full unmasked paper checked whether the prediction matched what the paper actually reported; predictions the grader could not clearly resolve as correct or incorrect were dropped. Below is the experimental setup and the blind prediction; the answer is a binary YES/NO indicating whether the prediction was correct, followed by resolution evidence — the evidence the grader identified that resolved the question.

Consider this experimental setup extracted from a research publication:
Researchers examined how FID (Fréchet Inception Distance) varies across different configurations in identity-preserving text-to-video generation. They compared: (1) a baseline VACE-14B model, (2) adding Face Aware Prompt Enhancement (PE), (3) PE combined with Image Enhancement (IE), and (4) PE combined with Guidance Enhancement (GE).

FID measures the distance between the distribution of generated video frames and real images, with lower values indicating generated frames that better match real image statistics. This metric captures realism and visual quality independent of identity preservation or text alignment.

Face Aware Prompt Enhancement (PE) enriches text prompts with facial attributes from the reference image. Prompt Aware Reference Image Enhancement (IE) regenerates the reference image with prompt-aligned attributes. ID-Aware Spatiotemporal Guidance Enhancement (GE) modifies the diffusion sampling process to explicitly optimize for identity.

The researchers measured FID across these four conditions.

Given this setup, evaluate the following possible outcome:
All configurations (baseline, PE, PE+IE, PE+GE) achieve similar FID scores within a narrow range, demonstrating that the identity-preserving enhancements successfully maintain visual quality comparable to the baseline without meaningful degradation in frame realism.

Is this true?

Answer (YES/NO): NO